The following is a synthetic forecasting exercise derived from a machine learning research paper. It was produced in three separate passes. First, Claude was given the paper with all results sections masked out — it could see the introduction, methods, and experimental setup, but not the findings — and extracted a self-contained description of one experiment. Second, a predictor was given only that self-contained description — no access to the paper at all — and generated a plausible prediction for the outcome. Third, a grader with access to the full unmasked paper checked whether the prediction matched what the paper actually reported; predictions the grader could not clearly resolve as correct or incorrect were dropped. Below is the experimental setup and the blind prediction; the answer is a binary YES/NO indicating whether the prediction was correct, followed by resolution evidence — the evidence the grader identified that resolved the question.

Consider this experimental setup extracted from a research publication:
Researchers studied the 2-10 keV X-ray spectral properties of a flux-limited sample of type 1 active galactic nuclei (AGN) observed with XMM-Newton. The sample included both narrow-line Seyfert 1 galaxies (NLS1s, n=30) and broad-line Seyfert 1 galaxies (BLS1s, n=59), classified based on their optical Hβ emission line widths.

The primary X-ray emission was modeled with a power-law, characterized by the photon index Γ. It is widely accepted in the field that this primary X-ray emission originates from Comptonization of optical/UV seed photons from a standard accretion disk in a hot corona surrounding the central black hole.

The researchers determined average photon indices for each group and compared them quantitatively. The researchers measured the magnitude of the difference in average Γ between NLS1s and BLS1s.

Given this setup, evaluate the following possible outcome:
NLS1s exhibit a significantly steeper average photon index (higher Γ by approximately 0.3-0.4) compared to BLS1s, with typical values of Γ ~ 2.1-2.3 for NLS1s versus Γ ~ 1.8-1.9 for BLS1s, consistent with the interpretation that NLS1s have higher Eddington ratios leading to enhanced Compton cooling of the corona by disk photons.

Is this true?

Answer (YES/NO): NO